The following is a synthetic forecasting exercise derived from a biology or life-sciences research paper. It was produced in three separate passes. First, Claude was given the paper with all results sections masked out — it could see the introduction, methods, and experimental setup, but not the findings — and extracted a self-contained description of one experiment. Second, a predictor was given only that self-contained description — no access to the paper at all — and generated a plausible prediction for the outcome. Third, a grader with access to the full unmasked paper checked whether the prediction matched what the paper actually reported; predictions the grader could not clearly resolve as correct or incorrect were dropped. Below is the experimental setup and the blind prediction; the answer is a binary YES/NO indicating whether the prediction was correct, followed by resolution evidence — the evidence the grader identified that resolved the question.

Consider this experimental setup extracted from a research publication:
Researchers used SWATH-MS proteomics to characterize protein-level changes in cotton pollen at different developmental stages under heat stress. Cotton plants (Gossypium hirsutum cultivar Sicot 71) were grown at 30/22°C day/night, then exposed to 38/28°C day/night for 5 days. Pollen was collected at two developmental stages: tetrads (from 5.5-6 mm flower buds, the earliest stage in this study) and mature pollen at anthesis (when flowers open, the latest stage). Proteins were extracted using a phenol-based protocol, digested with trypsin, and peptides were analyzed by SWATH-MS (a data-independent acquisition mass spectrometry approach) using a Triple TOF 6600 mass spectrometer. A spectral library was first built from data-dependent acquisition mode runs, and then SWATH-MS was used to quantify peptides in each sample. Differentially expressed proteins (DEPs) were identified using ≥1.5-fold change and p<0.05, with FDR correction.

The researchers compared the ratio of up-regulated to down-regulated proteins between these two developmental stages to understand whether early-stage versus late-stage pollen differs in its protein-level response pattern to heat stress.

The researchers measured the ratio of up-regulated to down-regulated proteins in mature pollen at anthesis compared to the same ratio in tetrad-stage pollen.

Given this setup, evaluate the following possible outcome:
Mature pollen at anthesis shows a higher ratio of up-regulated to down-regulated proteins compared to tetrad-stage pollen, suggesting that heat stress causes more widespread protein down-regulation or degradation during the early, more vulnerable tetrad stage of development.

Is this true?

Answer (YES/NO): NO